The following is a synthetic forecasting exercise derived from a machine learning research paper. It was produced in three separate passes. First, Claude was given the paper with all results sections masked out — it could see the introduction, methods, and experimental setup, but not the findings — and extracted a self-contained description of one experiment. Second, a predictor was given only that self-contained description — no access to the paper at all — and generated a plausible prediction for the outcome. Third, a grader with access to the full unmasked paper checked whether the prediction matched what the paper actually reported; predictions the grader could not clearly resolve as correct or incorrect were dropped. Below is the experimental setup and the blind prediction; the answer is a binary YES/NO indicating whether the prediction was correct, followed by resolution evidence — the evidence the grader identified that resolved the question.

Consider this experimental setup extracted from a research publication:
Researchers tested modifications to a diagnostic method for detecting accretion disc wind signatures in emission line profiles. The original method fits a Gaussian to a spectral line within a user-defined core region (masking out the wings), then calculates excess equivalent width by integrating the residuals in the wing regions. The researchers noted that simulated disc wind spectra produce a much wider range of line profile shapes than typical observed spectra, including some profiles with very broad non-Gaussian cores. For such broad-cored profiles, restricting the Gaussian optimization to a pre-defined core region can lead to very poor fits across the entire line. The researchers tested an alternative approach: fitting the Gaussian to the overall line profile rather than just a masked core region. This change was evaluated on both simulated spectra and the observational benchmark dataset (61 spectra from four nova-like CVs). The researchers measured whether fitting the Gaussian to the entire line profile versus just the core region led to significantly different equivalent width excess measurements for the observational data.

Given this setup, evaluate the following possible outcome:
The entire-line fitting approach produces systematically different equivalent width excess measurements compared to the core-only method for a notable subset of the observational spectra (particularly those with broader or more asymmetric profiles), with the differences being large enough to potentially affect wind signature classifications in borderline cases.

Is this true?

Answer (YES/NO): NO